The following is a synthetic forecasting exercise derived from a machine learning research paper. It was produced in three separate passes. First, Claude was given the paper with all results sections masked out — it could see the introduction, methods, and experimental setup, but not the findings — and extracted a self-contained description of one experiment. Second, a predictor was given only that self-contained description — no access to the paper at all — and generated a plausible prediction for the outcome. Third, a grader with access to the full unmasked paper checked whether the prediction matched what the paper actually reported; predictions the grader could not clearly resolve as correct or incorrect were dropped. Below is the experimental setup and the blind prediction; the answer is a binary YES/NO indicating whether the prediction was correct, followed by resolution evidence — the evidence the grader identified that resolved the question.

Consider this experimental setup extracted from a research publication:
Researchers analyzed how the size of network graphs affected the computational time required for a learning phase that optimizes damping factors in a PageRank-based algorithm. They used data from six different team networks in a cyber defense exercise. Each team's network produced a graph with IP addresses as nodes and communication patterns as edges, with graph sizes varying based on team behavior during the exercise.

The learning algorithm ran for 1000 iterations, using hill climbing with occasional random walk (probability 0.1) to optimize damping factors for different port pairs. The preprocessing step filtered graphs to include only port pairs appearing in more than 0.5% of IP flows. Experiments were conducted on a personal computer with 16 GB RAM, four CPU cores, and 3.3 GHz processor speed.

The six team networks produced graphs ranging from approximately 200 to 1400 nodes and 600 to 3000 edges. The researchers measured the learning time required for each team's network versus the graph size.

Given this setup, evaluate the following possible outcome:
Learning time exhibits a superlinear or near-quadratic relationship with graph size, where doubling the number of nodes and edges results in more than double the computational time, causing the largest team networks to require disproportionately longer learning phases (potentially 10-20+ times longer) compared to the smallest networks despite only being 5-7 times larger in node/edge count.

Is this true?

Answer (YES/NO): YES